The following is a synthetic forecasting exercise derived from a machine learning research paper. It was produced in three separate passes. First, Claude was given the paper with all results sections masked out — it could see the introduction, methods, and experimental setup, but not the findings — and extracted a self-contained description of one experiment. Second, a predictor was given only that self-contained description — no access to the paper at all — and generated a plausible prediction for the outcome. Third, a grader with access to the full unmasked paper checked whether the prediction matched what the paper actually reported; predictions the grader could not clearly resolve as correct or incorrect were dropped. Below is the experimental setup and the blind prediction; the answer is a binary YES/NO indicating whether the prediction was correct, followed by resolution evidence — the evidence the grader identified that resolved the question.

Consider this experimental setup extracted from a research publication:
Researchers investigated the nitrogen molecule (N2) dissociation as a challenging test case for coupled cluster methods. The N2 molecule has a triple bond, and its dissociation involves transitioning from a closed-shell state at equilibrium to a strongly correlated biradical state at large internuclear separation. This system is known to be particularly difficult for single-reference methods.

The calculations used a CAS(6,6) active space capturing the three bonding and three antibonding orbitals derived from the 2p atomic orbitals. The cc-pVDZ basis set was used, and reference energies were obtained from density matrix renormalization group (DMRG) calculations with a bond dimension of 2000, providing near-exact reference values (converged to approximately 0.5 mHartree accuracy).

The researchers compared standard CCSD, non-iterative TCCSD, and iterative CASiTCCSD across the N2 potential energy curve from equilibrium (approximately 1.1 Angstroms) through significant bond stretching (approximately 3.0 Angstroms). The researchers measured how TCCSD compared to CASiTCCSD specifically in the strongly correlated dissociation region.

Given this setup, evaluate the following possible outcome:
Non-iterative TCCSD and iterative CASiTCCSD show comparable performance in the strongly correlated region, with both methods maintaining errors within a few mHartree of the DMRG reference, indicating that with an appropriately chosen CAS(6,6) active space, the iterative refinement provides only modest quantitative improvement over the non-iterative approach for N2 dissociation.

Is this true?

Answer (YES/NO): NO